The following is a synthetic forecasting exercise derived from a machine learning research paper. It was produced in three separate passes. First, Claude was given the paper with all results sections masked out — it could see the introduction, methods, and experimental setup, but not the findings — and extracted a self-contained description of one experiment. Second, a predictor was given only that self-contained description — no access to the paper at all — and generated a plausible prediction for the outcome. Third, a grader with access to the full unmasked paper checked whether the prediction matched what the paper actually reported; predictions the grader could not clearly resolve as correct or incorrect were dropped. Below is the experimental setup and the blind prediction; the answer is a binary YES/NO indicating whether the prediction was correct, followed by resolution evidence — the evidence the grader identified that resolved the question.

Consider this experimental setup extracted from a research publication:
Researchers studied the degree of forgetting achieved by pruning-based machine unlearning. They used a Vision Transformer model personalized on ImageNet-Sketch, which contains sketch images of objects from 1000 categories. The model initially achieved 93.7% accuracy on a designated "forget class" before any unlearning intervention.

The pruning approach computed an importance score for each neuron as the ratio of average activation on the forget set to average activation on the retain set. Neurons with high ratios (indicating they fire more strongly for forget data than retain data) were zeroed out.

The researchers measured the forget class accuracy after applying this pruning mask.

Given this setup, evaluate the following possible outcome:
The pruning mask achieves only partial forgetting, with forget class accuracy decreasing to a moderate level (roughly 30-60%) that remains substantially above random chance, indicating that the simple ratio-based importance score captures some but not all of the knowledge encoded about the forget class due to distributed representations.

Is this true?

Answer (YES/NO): YES